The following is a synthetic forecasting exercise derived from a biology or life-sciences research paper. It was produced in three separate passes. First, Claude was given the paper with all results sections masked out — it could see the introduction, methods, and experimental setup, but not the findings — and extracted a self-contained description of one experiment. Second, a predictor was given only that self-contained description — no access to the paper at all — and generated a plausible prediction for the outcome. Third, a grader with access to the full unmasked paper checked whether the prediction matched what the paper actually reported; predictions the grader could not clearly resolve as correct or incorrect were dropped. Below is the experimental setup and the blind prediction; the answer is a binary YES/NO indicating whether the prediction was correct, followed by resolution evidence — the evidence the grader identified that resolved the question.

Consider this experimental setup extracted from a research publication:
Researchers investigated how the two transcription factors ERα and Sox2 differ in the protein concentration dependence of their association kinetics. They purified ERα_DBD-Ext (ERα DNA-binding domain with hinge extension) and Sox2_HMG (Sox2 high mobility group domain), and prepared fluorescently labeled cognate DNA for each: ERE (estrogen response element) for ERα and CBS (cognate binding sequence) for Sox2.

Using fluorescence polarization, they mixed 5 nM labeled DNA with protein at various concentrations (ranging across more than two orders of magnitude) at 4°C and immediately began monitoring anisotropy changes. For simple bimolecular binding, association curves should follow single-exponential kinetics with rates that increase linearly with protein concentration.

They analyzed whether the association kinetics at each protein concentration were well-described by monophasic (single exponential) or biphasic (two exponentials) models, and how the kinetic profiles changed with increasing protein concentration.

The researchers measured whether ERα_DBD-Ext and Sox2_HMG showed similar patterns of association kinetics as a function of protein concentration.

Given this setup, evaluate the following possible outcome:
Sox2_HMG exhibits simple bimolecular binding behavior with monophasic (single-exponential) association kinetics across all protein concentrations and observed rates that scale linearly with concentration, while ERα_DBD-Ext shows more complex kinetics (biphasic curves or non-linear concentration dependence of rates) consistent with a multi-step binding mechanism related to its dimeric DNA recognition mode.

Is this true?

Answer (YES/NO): YES